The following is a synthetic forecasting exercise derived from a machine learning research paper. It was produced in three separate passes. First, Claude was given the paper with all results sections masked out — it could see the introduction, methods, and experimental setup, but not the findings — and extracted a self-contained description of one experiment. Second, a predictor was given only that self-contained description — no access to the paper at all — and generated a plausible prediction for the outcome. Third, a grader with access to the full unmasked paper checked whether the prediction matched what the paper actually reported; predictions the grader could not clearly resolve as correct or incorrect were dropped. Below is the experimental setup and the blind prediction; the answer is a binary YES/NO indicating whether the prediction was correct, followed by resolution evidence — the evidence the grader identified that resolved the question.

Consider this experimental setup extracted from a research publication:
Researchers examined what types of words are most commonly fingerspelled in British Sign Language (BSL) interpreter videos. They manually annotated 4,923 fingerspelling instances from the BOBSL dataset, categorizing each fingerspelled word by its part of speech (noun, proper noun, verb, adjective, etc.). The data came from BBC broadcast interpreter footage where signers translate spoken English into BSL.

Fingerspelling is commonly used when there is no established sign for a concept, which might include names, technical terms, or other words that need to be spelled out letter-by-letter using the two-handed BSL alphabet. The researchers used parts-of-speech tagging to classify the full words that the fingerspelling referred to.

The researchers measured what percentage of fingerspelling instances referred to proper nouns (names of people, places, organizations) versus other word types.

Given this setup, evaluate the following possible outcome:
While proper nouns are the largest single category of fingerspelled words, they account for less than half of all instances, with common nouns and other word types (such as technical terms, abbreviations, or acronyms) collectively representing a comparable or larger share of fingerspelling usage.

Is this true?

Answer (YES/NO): NO